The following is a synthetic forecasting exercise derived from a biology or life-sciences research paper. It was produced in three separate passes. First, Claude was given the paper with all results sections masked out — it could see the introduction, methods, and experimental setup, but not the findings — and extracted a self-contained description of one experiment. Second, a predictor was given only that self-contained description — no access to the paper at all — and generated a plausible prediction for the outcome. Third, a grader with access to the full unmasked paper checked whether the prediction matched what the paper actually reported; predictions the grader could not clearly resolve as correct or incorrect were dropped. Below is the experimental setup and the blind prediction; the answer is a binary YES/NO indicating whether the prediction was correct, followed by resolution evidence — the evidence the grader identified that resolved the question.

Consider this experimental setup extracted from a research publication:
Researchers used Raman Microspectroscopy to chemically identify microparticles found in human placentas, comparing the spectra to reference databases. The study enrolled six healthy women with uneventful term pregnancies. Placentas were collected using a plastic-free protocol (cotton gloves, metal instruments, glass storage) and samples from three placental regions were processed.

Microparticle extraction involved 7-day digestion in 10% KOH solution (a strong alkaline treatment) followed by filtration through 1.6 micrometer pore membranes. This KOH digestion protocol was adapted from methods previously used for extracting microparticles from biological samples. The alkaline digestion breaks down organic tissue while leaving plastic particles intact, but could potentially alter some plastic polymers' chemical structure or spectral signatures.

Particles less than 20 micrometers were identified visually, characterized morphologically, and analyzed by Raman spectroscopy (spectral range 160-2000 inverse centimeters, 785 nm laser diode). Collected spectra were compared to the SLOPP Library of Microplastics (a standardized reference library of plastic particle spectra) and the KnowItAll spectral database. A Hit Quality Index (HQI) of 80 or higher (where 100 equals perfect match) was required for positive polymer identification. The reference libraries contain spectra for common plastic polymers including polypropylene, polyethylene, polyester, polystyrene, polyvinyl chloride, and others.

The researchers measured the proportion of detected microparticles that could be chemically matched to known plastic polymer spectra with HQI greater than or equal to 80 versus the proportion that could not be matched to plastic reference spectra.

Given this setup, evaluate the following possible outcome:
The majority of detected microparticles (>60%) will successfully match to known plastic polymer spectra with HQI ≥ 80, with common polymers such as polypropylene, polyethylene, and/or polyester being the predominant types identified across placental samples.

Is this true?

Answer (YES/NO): NO